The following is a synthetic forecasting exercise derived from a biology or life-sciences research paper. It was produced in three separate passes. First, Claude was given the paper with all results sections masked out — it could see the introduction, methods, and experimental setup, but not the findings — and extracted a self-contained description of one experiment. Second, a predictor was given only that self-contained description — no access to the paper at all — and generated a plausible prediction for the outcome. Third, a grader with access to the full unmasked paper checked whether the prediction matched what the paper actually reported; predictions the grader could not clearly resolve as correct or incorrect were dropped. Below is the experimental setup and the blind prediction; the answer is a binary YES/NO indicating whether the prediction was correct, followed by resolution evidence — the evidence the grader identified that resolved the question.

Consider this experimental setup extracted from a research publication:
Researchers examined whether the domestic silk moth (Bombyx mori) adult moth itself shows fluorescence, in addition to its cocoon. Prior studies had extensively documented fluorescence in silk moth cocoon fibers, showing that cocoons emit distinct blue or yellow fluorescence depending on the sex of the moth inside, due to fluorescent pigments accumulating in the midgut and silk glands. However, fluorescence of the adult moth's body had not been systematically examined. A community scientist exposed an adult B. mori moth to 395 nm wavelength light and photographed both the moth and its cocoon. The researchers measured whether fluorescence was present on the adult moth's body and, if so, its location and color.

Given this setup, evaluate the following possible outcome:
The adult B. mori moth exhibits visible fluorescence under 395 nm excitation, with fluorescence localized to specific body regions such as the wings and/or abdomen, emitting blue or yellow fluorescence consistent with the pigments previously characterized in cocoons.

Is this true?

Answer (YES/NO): YES